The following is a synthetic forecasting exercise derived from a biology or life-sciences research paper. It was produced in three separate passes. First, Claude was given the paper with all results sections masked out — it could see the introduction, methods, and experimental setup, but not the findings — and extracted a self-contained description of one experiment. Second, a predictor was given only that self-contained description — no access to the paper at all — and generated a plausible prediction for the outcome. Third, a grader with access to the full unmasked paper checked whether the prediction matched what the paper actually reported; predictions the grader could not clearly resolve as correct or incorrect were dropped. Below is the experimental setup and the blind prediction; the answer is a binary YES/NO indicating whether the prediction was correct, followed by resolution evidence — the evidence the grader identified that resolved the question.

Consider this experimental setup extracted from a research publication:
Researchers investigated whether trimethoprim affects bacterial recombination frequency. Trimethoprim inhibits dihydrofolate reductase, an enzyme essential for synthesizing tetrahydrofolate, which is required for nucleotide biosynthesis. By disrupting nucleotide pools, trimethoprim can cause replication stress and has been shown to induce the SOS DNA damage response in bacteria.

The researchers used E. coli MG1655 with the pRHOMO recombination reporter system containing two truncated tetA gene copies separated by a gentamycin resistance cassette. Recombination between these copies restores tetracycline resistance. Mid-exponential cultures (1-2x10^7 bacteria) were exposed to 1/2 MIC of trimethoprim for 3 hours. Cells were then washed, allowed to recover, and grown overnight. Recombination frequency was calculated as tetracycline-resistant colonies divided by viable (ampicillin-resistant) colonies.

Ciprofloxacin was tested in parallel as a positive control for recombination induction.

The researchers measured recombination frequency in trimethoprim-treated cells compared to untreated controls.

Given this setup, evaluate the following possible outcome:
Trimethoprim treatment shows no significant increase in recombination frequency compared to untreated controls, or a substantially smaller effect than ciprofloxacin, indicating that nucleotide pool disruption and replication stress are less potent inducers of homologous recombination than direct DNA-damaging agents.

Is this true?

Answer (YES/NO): YES